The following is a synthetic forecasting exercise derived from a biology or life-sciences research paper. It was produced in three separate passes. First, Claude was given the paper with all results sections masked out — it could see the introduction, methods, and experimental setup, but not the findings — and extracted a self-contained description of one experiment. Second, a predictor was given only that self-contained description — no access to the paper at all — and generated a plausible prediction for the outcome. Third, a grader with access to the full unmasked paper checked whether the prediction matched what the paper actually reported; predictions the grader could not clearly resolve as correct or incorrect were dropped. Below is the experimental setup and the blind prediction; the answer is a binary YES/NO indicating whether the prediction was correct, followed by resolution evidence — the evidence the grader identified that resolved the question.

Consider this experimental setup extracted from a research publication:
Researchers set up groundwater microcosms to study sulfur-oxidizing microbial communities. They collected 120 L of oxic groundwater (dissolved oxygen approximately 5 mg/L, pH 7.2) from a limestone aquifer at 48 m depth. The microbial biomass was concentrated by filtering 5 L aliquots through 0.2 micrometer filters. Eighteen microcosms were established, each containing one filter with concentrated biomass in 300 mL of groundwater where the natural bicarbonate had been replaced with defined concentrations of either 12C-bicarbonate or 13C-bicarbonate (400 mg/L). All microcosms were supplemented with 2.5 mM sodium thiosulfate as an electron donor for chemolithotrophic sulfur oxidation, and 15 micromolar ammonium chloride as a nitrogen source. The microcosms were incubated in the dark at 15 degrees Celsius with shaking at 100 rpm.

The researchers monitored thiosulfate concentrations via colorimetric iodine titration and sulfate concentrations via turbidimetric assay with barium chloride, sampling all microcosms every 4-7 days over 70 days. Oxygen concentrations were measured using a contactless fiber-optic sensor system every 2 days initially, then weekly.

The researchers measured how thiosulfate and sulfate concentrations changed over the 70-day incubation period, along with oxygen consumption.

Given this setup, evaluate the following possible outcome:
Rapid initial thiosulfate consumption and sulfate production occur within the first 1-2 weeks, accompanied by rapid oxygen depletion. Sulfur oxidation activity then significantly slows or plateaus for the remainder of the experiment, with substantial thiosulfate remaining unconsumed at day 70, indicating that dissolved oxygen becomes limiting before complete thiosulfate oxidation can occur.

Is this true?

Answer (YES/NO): NO